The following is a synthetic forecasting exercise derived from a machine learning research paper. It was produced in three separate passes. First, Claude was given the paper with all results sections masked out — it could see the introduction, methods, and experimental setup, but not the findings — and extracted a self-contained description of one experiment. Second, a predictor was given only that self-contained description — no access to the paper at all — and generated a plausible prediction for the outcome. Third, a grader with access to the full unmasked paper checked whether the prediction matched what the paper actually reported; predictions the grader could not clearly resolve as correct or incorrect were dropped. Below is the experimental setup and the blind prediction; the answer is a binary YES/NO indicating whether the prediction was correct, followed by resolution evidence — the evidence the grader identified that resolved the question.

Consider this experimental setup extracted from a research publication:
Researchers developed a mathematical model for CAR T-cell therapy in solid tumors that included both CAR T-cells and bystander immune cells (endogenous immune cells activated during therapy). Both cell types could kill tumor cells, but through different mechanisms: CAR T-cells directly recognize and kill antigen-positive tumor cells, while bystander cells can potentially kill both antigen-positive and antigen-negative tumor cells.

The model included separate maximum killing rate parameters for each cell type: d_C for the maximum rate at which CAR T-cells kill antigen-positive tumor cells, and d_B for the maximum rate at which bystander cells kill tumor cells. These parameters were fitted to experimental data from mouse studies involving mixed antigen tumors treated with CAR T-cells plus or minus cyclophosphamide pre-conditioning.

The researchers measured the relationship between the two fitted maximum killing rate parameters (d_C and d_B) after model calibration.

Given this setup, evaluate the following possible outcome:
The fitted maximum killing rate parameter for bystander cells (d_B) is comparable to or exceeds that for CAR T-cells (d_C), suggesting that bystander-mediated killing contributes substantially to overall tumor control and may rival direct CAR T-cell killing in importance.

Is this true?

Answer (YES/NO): YES